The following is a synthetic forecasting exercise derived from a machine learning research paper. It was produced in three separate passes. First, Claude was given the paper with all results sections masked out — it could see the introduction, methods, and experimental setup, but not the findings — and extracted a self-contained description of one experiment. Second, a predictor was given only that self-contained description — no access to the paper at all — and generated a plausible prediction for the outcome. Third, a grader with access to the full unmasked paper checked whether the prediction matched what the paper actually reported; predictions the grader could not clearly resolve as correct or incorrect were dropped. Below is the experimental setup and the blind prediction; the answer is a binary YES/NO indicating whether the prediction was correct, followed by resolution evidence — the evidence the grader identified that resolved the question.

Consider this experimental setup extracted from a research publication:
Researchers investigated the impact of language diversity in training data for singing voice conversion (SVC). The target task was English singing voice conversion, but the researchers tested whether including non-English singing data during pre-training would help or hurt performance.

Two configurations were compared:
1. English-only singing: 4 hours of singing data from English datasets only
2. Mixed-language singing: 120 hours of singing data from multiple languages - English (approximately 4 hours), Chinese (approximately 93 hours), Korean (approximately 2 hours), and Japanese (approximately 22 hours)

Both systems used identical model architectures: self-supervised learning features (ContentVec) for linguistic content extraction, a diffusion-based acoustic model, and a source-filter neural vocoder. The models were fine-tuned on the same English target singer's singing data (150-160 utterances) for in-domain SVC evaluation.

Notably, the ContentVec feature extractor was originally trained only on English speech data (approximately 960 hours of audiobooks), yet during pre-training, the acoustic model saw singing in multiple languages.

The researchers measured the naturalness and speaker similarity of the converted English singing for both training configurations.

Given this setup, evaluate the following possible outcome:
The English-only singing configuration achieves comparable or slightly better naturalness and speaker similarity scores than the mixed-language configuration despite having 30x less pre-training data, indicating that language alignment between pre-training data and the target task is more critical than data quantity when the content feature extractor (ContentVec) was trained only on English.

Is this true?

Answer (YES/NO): NO